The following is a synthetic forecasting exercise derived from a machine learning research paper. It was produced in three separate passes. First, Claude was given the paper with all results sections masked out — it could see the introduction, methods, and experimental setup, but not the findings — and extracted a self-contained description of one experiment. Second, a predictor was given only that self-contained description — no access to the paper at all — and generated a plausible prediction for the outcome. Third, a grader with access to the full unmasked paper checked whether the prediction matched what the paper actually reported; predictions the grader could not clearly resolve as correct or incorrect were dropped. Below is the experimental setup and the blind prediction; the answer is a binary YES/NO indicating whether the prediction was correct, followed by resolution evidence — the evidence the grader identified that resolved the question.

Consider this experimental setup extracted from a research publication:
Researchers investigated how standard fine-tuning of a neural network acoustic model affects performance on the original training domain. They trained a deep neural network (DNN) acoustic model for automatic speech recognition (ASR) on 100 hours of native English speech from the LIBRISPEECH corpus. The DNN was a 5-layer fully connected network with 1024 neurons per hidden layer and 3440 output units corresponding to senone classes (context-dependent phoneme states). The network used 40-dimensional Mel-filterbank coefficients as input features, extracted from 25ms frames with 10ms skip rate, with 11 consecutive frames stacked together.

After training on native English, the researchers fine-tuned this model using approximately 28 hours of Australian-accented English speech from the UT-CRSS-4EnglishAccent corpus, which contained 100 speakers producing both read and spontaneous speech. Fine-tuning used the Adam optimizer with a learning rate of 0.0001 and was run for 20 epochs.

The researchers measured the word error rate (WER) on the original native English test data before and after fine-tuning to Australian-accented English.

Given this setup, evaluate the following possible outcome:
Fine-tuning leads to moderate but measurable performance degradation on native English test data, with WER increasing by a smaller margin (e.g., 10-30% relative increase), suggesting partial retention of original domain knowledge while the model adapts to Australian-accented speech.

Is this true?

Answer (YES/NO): NO